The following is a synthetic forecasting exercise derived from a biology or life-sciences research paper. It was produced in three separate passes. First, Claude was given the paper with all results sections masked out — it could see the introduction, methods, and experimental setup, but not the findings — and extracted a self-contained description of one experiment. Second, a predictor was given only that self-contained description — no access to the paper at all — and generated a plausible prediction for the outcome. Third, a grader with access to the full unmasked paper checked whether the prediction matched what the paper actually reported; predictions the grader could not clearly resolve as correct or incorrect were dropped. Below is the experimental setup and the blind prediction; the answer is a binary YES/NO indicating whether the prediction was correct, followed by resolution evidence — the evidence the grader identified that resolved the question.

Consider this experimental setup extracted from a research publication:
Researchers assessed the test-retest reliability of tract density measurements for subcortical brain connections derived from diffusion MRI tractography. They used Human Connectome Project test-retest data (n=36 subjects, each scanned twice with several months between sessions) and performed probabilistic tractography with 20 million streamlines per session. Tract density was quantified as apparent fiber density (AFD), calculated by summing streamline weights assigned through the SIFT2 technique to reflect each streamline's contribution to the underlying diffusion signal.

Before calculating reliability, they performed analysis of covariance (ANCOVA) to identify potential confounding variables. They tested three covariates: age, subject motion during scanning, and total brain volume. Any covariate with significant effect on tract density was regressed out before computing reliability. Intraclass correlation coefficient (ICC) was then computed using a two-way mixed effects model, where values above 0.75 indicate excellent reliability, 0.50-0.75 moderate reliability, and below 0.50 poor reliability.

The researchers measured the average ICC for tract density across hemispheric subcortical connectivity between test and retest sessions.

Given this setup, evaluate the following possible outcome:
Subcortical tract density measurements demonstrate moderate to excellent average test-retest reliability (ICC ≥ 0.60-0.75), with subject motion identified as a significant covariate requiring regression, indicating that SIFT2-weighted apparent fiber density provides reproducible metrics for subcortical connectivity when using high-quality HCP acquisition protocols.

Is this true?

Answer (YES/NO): NO